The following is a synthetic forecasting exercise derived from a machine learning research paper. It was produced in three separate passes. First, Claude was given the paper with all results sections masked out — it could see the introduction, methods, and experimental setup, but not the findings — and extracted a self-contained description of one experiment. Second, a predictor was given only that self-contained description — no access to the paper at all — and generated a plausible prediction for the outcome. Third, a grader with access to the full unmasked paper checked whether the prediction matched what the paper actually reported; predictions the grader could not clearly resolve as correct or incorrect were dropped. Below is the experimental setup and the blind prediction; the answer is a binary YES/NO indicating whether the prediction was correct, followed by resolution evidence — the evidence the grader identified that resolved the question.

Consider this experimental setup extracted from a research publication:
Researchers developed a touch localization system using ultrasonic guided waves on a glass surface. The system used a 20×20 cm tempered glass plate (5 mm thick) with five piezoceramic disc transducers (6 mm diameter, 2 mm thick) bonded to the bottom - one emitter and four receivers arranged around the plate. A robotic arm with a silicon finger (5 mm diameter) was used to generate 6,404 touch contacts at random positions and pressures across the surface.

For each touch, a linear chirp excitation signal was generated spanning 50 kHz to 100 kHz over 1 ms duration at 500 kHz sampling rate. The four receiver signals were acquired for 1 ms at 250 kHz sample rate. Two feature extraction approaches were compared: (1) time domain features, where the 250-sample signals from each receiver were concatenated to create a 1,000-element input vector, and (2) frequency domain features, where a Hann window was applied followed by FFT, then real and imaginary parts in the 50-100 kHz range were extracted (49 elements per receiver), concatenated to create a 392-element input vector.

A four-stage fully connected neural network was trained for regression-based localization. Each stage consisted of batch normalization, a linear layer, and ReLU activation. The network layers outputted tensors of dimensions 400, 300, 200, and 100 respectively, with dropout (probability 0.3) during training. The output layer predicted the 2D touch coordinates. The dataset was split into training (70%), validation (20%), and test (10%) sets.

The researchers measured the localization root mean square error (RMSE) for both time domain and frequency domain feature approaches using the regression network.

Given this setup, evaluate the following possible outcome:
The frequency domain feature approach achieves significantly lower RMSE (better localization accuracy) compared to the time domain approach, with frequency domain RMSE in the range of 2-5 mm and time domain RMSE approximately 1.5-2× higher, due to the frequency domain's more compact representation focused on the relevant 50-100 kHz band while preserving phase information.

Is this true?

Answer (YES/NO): NO